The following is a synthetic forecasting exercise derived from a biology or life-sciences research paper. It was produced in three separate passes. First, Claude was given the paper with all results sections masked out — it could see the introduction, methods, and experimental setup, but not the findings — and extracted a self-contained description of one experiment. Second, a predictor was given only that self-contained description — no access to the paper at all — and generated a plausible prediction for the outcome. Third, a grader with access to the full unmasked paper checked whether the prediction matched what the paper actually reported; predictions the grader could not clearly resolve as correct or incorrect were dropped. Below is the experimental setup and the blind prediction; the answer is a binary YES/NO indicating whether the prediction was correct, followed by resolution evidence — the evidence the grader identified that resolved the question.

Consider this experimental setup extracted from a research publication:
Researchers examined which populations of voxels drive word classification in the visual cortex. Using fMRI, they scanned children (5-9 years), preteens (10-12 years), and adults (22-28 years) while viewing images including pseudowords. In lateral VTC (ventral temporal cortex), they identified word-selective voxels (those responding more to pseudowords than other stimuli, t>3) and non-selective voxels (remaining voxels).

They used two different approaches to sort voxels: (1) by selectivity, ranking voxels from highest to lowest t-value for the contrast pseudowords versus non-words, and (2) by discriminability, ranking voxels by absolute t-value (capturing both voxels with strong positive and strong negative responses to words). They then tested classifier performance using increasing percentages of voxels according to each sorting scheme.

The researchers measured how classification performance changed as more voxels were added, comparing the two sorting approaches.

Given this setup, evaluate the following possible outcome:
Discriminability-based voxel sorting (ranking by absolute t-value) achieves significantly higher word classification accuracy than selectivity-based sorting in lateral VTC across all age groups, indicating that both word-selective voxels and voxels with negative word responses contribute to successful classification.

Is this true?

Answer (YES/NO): YES